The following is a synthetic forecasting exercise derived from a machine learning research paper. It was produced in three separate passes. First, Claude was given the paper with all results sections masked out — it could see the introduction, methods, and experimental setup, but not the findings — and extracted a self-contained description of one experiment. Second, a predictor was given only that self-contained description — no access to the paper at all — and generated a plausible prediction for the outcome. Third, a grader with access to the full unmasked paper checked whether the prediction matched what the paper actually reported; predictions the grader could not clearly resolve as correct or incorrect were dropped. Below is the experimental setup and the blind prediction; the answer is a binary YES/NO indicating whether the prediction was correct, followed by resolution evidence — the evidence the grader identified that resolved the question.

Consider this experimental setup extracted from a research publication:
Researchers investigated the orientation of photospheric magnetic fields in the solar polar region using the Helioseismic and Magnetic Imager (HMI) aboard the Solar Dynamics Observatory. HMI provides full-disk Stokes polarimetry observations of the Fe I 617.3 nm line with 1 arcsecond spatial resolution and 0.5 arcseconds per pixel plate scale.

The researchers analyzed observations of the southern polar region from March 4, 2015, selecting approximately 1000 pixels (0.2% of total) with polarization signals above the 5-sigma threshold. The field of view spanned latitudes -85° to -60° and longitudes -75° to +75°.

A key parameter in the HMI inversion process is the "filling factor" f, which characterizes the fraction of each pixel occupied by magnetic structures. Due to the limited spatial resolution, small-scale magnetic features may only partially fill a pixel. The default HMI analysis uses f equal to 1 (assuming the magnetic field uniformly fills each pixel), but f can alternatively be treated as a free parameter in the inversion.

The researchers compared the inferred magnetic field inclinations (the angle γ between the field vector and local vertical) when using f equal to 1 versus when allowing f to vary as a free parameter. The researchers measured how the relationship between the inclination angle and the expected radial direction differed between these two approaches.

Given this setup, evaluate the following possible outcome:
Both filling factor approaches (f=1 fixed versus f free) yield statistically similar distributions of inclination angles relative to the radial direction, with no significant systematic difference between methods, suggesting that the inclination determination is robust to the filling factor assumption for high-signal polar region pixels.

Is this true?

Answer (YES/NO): NO